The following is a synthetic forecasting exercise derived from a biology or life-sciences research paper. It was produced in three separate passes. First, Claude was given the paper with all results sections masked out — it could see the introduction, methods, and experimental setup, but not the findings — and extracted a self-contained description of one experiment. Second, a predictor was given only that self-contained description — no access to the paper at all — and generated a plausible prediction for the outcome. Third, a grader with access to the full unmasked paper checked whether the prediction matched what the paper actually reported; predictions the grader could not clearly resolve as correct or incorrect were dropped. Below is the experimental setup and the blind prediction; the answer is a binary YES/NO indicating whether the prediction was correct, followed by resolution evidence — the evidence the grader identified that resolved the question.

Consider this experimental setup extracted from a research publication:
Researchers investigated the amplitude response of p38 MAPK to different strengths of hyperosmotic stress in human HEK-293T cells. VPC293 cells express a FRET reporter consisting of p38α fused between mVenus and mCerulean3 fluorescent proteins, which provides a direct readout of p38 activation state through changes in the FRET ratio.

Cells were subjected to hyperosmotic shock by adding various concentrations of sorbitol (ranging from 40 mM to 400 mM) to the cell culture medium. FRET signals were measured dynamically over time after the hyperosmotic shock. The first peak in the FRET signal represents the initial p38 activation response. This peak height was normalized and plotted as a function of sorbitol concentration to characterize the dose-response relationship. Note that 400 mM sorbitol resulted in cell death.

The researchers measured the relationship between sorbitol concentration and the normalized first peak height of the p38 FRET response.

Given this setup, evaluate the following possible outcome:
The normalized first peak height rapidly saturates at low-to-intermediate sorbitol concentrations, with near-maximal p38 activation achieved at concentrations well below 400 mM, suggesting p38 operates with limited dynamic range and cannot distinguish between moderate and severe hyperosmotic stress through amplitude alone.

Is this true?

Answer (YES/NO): NO